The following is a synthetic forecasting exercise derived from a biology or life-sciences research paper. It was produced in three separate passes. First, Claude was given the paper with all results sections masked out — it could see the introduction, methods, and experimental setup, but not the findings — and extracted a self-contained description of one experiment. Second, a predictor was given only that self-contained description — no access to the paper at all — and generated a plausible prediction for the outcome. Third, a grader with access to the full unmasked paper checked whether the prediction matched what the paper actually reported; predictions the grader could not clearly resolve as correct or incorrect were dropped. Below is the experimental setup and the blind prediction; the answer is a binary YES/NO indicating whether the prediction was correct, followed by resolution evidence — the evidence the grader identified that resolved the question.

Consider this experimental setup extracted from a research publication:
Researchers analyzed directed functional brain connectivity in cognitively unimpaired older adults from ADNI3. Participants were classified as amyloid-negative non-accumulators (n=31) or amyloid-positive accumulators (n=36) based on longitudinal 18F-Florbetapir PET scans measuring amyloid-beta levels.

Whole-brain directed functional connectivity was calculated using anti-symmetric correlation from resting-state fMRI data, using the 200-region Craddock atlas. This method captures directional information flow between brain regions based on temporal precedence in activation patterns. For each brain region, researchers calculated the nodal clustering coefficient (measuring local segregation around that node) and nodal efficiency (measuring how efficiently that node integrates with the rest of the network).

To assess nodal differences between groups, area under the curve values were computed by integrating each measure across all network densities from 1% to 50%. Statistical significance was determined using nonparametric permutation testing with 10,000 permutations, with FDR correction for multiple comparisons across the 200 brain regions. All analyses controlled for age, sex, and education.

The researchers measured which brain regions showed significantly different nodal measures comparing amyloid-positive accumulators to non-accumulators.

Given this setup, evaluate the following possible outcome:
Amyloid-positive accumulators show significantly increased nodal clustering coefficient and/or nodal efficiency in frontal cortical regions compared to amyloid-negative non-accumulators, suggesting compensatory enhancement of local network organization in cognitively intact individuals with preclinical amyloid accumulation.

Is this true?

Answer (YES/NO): NO